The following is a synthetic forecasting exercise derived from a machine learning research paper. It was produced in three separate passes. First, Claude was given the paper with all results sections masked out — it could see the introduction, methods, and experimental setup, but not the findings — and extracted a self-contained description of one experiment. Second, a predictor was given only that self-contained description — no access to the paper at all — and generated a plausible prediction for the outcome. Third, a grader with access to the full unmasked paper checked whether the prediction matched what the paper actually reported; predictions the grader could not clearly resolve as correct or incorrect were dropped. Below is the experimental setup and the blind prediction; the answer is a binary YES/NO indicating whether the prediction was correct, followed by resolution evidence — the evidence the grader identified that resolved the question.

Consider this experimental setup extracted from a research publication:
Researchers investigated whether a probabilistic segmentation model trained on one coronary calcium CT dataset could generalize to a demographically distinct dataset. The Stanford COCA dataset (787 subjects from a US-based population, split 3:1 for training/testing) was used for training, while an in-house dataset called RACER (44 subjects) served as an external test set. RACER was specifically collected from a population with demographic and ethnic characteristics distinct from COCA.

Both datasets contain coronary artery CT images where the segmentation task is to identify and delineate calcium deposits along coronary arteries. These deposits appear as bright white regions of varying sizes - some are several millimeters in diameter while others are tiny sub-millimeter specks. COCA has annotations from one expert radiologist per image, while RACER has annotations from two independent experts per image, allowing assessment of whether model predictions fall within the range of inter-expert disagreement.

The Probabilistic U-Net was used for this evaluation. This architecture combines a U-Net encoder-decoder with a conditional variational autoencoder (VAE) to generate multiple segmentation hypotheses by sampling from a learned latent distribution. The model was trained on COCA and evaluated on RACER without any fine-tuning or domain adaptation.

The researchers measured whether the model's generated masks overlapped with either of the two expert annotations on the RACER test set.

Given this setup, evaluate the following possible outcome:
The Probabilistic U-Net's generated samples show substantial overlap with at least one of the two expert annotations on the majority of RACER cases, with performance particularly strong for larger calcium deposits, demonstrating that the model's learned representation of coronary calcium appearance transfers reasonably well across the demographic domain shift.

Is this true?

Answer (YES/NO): NO